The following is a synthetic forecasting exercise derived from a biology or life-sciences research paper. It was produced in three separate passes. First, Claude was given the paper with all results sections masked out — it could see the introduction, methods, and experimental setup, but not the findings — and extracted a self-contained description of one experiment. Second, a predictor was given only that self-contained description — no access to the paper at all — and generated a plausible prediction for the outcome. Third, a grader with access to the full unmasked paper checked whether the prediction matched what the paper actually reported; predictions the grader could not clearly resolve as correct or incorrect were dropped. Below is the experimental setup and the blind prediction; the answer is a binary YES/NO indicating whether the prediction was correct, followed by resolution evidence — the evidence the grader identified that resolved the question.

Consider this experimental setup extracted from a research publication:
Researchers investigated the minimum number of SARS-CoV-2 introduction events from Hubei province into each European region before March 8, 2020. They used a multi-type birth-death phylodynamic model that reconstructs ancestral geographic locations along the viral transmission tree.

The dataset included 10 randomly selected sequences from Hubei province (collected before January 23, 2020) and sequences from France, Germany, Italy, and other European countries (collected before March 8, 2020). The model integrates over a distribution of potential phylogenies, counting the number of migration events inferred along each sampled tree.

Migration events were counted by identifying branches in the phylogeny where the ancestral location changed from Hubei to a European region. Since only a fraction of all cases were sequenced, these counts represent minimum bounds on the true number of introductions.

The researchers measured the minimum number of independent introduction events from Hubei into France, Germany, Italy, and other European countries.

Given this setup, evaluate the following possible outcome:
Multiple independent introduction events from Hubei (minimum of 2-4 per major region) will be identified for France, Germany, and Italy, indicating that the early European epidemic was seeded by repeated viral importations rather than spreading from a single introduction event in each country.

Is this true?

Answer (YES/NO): YES